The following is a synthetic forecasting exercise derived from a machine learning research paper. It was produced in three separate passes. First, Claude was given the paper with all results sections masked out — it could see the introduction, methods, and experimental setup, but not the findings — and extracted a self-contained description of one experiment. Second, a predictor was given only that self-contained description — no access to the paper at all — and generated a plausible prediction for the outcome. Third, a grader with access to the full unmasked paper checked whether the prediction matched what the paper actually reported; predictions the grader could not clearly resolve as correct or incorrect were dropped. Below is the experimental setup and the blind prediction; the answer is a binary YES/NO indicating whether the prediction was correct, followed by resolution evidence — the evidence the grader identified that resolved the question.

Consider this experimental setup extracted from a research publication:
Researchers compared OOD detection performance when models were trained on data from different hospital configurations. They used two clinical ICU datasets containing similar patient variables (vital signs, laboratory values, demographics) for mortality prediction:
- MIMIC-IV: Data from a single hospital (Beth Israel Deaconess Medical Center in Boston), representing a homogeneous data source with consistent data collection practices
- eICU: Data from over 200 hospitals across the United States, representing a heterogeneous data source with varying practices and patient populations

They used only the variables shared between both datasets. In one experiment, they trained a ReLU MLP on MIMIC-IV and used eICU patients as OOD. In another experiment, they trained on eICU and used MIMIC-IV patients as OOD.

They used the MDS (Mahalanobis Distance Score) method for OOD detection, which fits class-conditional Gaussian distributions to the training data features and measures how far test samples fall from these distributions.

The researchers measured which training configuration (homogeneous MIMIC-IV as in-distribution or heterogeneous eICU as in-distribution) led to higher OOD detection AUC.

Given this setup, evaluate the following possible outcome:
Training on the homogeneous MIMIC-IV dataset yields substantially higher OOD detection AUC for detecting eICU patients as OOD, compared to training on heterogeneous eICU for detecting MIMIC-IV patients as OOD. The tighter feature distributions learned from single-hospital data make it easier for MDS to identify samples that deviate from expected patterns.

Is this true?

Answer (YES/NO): NO